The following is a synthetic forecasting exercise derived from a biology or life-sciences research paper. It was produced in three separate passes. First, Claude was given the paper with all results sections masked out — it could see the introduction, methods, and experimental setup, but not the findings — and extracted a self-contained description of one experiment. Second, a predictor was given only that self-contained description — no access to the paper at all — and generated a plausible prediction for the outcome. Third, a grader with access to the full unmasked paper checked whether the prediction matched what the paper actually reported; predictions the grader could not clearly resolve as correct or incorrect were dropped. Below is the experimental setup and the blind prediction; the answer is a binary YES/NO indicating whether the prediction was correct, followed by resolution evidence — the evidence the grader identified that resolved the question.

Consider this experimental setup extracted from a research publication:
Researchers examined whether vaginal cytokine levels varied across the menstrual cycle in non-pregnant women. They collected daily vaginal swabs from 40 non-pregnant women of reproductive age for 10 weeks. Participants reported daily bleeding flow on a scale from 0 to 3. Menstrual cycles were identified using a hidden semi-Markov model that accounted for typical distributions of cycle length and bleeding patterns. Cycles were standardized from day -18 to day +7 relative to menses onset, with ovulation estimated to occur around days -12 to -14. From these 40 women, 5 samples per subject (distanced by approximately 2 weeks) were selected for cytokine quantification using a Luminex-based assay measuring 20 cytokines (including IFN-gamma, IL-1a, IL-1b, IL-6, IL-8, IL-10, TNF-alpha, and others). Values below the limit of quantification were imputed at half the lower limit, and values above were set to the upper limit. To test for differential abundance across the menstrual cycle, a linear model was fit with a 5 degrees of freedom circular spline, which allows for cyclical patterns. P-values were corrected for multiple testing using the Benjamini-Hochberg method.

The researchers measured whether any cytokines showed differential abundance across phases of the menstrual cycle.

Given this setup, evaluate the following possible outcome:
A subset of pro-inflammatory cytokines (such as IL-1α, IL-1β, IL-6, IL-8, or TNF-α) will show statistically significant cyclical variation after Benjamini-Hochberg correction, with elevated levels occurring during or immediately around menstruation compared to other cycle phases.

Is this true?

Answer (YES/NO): YES